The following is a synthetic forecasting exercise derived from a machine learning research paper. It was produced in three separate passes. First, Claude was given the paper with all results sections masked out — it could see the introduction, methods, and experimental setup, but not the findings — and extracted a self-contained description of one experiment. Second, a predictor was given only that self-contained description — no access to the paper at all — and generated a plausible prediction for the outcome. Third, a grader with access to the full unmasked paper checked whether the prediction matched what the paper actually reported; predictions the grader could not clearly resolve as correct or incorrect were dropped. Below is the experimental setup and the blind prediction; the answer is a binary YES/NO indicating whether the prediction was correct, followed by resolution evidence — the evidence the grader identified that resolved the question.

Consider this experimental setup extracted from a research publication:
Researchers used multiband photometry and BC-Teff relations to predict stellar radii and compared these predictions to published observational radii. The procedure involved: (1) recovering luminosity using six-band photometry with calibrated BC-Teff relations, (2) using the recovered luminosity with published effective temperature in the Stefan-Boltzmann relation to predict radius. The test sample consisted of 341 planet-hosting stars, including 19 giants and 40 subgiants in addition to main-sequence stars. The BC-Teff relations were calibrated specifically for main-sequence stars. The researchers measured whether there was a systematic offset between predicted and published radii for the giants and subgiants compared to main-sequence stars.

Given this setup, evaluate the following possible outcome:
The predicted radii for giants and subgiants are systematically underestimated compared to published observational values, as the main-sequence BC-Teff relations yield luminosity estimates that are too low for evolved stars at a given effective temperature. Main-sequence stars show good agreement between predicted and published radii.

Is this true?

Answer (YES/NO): YES